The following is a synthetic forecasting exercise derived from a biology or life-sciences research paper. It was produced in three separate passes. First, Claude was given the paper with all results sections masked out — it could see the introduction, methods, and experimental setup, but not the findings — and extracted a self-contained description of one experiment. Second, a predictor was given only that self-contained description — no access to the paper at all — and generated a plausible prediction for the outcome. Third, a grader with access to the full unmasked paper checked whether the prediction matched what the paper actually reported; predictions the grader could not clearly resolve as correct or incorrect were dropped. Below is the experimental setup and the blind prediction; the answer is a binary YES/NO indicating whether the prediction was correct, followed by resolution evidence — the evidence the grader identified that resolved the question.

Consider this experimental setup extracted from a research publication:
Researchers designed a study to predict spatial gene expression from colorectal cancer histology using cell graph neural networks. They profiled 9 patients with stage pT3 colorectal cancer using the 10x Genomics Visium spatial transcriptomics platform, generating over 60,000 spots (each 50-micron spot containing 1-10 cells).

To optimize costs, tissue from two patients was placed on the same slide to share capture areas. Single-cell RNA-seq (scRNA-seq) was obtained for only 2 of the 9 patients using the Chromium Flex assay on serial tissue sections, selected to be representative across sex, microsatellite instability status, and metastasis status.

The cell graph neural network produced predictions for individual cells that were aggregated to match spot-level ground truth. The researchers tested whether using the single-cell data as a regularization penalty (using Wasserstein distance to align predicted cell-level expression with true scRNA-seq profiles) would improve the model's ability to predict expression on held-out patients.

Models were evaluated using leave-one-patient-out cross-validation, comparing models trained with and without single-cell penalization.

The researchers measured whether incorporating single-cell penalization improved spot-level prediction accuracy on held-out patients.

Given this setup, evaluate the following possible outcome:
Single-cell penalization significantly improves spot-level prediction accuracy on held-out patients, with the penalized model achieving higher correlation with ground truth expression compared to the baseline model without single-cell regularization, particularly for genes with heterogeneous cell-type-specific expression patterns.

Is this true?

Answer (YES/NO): NO